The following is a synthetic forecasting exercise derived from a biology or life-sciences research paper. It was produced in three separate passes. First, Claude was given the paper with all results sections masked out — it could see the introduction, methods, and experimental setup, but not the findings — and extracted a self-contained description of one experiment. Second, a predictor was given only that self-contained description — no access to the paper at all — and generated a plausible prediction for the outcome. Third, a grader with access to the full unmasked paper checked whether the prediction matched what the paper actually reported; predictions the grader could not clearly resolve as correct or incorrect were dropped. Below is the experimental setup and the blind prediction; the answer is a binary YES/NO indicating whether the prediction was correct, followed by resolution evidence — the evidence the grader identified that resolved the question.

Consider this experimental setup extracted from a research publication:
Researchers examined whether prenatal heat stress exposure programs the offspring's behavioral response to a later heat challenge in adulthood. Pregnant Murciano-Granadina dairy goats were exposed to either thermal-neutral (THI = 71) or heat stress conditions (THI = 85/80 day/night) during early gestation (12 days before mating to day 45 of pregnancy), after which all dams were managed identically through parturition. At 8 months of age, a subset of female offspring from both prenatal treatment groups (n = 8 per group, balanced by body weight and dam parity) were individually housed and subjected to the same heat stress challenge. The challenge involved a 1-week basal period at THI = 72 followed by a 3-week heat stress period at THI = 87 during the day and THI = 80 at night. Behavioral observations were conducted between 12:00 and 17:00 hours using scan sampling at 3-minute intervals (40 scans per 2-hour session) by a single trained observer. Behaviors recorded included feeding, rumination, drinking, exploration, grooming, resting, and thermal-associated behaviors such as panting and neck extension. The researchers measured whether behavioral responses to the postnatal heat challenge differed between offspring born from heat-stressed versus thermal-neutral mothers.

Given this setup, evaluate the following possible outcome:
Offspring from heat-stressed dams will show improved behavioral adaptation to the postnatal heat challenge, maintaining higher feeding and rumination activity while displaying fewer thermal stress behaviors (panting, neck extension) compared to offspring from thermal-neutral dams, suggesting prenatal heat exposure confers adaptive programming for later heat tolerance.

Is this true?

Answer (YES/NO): NO